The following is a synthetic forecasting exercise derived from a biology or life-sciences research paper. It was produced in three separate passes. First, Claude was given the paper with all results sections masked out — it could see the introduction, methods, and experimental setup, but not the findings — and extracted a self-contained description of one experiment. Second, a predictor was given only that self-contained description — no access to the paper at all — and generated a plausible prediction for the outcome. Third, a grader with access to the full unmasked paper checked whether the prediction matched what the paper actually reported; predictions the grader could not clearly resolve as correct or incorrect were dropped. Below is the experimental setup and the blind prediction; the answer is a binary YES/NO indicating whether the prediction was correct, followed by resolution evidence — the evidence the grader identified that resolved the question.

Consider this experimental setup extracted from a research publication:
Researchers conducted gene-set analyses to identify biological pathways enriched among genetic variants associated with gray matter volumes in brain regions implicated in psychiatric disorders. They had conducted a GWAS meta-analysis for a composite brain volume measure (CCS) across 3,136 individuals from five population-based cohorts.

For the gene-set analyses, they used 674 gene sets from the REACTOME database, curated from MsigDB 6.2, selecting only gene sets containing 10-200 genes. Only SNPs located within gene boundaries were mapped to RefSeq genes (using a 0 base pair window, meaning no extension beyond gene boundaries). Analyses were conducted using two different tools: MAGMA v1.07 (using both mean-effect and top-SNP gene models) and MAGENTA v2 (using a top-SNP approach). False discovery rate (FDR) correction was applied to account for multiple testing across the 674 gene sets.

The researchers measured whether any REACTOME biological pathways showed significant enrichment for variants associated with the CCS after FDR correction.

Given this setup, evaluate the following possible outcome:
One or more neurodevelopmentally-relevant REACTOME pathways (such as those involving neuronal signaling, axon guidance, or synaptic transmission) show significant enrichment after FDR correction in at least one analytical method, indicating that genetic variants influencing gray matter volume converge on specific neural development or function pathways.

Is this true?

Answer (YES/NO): YES